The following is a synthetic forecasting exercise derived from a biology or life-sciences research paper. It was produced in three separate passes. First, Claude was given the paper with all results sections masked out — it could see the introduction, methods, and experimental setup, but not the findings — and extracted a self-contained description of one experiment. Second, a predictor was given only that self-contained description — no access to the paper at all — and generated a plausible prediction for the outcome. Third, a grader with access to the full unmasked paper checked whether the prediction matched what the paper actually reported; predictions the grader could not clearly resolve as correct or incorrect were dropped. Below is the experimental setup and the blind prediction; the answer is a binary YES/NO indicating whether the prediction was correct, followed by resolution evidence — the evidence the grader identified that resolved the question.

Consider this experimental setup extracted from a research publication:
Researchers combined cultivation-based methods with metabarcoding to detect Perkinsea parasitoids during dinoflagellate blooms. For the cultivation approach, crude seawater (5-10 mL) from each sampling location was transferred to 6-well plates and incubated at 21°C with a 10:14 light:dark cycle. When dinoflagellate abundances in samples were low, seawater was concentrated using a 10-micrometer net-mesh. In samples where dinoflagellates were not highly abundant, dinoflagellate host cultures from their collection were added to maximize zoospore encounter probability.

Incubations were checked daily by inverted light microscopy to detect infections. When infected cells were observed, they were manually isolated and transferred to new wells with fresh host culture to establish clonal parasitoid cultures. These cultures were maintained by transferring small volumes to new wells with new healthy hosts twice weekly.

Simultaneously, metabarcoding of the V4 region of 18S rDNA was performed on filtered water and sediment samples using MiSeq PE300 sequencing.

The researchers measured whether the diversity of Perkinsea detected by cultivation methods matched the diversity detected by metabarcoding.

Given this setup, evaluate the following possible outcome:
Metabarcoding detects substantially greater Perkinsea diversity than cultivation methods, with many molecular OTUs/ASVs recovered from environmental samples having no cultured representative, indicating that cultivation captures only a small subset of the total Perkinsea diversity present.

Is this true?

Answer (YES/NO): YES